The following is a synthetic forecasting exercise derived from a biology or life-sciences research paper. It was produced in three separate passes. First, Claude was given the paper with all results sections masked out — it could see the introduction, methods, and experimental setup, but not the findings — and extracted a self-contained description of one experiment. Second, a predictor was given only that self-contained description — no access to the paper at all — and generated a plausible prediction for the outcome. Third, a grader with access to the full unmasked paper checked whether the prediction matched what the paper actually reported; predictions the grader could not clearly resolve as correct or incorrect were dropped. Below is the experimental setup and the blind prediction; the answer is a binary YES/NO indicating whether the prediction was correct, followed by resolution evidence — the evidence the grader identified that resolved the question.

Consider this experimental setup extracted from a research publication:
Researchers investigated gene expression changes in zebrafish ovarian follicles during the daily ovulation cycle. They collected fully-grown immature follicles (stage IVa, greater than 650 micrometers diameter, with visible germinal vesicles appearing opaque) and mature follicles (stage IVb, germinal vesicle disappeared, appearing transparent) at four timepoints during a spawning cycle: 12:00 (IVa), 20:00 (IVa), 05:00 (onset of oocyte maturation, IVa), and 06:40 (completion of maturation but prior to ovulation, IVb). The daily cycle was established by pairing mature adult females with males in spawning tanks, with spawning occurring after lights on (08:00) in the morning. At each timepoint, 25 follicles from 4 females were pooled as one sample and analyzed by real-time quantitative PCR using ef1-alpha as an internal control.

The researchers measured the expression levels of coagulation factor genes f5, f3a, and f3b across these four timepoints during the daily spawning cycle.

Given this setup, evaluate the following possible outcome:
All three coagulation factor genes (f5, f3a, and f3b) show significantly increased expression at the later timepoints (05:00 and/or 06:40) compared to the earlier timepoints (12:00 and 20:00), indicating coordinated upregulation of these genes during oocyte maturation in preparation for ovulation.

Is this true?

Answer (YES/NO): NO